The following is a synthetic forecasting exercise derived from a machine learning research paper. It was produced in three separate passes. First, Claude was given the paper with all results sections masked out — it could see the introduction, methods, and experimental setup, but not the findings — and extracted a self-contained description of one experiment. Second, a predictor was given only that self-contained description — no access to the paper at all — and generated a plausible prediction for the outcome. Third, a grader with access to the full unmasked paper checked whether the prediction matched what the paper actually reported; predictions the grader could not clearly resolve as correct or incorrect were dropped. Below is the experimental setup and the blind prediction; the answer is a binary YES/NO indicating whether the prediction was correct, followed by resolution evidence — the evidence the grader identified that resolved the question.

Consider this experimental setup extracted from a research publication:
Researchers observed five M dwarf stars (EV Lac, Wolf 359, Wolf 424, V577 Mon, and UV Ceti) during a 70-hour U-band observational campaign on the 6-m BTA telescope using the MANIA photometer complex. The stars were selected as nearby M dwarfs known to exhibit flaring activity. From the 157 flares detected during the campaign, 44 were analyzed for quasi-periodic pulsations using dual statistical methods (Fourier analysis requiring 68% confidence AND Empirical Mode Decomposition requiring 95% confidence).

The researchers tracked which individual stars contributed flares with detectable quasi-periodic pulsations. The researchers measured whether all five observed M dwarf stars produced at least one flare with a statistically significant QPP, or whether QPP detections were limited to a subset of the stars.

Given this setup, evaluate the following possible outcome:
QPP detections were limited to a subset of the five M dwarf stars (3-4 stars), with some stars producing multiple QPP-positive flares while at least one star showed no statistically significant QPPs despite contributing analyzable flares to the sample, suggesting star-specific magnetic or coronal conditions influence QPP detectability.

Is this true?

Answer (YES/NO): YES